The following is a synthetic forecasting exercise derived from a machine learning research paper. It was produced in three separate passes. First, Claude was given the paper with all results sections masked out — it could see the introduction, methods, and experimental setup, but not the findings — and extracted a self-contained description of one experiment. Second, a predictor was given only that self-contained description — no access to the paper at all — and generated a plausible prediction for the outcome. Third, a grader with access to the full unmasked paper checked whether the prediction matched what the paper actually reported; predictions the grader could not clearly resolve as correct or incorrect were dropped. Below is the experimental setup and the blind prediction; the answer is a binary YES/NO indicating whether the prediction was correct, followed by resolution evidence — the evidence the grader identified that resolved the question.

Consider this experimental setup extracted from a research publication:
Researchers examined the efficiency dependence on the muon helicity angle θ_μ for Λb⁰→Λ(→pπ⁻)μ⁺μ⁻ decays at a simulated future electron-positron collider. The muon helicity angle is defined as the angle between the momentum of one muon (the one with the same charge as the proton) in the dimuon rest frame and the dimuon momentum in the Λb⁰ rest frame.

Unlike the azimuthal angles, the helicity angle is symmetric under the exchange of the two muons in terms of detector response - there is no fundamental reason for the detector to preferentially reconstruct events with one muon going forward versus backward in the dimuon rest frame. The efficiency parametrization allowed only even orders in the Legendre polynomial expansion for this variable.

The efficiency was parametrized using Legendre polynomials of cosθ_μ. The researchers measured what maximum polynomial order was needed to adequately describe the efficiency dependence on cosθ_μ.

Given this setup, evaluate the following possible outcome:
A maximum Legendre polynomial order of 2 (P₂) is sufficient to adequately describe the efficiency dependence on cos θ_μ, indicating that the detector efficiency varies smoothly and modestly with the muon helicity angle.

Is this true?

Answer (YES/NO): NO